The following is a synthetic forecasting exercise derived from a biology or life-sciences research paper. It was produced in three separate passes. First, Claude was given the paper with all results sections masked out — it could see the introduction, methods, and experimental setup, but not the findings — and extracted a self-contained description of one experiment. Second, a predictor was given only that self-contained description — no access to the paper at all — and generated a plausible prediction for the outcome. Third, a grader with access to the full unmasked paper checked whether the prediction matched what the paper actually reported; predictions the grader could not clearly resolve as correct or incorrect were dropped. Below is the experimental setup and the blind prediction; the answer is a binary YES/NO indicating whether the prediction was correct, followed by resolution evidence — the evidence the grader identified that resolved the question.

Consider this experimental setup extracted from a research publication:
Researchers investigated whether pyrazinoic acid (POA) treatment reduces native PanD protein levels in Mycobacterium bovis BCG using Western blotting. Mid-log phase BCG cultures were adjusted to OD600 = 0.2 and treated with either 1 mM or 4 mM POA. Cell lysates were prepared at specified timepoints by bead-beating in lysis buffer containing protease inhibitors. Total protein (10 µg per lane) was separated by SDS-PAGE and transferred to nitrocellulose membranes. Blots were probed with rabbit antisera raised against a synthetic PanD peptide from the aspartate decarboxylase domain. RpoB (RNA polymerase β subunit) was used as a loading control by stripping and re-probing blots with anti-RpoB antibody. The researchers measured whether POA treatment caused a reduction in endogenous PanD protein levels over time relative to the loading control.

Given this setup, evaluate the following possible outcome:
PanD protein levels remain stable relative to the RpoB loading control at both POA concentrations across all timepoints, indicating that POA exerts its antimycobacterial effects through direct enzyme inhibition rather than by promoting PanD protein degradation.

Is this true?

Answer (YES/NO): NO